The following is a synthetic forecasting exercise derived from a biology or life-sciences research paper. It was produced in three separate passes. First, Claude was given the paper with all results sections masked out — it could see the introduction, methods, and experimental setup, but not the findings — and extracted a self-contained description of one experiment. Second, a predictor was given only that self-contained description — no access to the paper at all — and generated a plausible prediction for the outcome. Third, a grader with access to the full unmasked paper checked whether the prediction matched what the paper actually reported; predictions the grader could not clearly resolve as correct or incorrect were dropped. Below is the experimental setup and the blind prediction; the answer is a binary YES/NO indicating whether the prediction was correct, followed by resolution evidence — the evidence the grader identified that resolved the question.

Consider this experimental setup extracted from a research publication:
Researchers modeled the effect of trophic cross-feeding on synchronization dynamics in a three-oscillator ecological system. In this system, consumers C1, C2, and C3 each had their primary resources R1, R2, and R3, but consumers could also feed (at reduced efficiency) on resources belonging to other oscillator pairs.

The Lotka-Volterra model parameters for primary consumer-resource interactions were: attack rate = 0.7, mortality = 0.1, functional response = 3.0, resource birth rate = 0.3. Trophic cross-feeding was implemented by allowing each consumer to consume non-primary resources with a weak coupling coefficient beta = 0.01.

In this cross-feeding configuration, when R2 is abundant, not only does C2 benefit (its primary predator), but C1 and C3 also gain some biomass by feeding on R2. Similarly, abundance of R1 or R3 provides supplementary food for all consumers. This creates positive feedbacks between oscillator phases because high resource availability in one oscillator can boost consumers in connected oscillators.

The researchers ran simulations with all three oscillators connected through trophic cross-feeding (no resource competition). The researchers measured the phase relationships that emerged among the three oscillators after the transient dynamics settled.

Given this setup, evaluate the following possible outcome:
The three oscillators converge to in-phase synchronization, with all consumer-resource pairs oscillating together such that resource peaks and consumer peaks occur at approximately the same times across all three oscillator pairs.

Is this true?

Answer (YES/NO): YES